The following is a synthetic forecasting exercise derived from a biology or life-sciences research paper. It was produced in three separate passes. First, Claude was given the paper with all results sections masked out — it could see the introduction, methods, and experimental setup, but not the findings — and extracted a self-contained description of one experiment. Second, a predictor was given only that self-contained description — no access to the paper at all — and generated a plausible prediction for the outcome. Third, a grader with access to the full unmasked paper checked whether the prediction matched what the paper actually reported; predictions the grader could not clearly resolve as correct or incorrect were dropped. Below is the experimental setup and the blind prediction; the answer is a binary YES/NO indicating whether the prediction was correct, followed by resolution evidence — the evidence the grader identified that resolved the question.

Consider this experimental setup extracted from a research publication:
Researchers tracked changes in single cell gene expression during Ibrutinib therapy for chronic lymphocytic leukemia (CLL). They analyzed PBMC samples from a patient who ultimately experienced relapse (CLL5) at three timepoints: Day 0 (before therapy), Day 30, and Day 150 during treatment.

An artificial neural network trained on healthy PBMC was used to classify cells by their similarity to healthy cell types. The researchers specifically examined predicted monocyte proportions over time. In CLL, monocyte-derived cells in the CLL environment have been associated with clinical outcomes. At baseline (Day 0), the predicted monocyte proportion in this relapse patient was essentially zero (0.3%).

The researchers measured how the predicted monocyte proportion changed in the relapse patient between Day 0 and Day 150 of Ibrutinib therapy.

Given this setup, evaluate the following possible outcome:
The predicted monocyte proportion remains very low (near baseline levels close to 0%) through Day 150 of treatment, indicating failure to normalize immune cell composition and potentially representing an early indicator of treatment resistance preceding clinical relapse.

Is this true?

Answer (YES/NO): NO